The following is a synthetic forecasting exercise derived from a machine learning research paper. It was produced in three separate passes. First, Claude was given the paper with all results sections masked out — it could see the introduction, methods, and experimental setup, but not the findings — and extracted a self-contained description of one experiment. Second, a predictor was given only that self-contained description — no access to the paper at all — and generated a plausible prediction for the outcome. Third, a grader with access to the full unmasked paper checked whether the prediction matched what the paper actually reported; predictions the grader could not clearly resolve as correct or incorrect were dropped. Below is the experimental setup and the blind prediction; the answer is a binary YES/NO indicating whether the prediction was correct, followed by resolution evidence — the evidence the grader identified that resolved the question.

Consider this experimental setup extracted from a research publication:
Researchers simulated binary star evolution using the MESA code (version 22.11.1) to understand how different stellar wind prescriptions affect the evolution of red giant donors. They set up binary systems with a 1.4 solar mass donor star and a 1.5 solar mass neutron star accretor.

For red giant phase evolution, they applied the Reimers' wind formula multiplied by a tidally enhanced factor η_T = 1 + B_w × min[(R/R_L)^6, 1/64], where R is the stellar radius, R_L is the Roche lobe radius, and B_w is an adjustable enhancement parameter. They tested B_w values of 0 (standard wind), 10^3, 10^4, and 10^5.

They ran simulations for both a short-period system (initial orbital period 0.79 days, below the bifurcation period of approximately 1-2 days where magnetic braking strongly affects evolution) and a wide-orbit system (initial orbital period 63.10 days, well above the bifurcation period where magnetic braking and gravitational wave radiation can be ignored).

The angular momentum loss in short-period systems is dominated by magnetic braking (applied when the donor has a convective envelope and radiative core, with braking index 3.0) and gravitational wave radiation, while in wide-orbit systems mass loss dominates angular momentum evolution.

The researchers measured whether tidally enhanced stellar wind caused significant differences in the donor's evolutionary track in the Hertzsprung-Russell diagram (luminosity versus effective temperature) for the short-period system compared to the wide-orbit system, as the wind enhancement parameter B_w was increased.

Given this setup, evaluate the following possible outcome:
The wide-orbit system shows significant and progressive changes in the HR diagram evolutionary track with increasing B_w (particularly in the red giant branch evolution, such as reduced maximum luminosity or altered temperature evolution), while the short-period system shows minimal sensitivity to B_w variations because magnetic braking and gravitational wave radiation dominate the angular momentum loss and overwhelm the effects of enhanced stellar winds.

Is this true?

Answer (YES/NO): NO